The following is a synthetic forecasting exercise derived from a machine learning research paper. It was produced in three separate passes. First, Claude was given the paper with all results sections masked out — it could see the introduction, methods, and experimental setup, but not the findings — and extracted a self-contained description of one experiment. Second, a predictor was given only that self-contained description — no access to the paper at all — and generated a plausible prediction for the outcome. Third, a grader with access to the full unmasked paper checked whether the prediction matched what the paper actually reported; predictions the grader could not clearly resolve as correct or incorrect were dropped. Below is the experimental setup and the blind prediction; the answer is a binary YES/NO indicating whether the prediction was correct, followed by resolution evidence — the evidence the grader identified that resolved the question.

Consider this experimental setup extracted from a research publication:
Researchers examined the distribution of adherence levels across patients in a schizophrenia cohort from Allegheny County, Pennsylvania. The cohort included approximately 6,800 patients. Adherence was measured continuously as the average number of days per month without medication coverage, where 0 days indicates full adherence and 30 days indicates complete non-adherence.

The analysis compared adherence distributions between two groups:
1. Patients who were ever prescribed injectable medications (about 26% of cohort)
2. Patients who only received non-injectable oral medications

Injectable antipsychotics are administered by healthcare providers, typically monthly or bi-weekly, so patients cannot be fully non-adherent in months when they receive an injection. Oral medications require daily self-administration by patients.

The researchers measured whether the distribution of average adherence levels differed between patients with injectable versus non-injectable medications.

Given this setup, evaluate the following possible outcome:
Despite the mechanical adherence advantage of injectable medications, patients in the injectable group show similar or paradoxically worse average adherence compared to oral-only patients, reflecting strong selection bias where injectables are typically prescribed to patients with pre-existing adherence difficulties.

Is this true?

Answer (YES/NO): NO